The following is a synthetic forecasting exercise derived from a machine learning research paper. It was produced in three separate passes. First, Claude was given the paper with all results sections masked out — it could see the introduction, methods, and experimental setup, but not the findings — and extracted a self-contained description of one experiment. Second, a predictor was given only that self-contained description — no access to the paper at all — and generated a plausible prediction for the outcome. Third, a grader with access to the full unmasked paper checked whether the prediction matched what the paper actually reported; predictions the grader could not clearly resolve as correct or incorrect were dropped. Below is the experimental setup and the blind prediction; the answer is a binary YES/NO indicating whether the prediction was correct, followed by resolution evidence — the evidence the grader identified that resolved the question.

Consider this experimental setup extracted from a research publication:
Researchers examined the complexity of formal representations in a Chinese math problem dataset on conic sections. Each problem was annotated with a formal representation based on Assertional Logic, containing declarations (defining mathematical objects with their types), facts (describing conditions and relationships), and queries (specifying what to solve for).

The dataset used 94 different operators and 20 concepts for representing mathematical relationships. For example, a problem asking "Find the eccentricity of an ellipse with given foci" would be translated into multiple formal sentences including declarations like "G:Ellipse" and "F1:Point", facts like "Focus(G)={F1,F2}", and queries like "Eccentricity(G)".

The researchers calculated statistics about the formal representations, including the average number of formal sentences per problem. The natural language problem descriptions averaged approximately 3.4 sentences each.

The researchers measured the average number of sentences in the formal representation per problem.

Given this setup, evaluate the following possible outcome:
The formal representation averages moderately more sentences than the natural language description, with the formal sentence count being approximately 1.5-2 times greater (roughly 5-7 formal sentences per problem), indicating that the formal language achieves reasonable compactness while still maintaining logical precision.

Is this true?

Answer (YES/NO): NO